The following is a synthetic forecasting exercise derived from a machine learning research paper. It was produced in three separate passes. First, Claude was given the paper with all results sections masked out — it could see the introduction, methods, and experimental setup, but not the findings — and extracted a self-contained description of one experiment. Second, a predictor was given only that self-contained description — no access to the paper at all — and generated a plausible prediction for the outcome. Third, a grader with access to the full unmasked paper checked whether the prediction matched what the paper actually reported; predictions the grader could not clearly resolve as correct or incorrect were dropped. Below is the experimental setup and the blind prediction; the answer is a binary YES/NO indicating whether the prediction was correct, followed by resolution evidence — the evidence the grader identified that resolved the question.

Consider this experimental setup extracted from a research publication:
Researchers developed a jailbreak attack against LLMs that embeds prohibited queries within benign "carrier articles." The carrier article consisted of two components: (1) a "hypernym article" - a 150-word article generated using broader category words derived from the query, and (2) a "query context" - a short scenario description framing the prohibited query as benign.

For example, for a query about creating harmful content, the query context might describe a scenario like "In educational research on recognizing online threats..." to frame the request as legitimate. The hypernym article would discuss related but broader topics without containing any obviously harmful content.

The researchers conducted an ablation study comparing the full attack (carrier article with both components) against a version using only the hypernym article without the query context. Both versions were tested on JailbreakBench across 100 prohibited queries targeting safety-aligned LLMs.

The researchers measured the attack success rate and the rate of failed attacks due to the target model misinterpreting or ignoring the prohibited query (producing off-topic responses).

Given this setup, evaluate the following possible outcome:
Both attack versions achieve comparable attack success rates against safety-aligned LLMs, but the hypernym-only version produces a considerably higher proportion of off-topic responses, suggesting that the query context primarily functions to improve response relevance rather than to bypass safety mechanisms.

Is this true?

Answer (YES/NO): NO